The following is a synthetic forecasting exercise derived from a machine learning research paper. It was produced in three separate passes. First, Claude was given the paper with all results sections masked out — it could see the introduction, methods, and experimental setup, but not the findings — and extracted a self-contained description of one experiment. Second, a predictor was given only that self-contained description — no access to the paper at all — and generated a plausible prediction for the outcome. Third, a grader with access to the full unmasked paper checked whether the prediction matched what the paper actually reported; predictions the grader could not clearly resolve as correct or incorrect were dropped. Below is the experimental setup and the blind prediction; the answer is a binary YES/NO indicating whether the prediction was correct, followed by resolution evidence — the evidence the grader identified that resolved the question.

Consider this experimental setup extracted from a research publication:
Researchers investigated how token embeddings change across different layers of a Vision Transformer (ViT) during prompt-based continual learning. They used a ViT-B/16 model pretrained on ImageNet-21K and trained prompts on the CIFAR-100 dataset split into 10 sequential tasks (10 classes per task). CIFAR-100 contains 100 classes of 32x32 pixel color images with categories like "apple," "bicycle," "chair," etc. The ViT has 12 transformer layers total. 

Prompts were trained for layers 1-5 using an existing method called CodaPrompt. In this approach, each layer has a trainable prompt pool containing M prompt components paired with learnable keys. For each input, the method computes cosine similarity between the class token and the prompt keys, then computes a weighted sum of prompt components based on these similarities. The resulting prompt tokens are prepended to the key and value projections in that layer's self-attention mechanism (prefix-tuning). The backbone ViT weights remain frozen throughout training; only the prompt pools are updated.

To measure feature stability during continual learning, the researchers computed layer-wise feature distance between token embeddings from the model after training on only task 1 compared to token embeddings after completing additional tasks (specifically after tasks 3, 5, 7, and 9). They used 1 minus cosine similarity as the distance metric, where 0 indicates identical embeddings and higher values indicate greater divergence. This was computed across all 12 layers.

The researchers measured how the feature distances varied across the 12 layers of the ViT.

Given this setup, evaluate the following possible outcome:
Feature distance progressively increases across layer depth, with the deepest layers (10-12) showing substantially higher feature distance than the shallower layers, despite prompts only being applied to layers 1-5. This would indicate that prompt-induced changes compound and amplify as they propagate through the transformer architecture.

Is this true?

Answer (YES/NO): YES